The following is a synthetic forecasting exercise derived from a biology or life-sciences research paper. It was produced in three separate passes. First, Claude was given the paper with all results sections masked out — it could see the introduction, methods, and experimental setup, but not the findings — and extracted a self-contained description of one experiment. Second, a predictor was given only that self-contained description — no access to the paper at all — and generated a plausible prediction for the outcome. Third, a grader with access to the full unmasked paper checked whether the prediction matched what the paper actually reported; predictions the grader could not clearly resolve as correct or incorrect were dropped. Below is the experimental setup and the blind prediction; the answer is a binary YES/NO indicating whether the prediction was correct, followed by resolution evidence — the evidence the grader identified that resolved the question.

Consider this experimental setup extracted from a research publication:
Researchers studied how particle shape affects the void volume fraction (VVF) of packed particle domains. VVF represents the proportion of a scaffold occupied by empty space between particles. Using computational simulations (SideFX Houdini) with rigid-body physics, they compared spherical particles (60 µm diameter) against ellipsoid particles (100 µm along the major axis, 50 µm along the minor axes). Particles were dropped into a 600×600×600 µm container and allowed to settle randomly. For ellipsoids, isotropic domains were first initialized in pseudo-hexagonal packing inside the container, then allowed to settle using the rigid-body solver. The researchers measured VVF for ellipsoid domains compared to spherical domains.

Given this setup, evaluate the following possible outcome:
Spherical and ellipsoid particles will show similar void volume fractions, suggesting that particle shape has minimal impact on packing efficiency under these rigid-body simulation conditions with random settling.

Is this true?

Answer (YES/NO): NO